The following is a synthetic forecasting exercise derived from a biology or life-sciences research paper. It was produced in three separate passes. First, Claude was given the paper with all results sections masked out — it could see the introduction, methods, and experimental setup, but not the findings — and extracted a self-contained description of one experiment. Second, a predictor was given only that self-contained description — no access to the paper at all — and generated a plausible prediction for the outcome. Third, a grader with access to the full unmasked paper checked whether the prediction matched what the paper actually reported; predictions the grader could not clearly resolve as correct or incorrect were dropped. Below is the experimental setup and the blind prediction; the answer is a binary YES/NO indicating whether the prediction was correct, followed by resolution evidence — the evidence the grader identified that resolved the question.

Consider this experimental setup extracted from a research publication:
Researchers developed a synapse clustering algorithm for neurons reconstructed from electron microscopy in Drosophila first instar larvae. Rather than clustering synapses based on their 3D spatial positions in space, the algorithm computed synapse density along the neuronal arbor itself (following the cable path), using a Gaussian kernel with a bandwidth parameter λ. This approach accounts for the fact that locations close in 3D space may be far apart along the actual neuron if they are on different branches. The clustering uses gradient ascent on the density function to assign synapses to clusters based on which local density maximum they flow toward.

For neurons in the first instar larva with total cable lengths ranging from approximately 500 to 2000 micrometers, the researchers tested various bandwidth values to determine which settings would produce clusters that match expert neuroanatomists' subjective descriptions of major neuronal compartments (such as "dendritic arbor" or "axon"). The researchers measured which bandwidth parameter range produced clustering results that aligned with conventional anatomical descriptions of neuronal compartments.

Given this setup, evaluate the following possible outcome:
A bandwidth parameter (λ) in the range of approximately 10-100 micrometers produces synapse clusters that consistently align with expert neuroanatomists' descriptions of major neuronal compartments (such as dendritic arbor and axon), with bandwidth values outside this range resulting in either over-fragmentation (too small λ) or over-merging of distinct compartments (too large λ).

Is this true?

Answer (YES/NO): NO